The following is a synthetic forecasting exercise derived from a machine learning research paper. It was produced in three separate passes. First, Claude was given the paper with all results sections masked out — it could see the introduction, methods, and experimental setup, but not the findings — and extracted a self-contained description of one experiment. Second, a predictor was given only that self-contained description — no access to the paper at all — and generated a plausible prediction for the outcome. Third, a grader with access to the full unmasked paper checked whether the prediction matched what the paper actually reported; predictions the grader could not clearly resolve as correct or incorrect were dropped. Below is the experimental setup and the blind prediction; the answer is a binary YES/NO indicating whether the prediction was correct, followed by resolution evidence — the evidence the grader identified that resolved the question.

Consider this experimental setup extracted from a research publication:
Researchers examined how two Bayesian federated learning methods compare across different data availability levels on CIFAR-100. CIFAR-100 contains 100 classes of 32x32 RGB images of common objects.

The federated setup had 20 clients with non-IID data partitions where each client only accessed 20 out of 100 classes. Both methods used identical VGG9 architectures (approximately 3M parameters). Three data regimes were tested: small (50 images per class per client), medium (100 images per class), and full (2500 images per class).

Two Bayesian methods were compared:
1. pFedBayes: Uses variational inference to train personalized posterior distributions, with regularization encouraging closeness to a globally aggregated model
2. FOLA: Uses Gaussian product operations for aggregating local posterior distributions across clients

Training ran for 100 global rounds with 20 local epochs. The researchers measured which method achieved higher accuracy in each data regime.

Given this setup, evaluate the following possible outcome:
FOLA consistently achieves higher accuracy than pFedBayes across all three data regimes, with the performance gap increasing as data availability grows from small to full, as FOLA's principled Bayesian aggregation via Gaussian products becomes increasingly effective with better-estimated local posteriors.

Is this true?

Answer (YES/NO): NO